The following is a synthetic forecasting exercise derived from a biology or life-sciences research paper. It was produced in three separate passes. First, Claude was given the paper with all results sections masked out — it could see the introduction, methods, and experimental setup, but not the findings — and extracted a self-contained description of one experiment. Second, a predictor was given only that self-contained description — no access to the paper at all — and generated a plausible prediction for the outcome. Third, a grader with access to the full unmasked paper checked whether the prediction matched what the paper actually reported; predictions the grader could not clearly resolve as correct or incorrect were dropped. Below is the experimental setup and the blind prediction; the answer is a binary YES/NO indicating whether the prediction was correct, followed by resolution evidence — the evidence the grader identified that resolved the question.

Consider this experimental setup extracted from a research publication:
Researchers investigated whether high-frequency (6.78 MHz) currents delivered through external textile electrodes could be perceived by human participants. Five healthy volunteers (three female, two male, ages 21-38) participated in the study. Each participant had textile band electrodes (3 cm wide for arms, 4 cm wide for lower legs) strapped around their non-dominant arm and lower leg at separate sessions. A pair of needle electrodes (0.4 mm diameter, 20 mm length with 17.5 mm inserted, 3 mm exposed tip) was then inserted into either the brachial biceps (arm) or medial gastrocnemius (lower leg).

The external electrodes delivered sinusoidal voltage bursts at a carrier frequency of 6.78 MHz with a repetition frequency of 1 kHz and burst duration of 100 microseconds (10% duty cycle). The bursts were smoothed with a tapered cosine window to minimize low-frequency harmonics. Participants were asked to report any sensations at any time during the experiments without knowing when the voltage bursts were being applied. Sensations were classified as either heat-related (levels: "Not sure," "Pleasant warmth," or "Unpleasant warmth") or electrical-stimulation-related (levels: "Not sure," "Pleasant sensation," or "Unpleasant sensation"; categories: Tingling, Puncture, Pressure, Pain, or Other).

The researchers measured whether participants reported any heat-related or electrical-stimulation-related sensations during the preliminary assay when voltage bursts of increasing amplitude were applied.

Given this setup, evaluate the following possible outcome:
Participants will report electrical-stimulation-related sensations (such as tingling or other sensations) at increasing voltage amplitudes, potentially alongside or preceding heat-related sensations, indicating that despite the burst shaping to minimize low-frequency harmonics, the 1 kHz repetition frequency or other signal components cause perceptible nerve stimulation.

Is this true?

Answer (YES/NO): NO